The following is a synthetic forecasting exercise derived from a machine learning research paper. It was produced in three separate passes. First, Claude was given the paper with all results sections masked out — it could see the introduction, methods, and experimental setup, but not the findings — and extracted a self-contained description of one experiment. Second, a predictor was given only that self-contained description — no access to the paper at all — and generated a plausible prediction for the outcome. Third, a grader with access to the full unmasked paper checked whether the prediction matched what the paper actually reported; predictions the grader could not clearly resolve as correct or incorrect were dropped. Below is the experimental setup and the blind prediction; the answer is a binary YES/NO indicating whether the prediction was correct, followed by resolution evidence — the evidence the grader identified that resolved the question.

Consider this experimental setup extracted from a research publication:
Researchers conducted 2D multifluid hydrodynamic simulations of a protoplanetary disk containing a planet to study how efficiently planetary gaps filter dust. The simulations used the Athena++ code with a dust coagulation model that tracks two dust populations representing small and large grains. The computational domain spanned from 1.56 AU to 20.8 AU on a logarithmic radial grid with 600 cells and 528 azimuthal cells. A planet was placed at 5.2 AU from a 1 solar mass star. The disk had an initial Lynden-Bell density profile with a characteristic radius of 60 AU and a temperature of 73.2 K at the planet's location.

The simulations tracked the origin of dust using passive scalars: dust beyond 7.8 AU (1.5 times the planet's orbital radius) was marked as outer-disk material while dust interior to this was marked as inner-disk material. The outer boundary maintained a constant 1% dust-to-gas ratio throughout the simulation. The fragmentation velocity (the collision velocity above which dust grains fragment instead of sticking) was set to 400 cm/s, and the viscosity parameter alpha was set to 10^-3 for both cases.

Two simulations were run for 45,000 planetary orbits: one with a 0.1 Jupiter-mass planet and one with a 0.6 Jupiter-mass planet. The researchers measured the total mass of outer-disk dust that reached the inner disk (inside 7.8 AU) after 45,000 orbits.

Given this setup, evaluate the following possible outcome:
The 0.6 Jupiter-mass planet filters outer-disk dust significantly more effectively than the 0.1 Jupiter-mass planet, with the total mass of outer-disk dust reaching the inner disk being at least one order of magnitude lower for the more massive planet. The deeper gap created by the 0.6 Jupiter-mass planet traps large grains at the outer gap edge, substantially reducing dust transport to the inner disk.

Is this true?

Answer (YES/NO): YES